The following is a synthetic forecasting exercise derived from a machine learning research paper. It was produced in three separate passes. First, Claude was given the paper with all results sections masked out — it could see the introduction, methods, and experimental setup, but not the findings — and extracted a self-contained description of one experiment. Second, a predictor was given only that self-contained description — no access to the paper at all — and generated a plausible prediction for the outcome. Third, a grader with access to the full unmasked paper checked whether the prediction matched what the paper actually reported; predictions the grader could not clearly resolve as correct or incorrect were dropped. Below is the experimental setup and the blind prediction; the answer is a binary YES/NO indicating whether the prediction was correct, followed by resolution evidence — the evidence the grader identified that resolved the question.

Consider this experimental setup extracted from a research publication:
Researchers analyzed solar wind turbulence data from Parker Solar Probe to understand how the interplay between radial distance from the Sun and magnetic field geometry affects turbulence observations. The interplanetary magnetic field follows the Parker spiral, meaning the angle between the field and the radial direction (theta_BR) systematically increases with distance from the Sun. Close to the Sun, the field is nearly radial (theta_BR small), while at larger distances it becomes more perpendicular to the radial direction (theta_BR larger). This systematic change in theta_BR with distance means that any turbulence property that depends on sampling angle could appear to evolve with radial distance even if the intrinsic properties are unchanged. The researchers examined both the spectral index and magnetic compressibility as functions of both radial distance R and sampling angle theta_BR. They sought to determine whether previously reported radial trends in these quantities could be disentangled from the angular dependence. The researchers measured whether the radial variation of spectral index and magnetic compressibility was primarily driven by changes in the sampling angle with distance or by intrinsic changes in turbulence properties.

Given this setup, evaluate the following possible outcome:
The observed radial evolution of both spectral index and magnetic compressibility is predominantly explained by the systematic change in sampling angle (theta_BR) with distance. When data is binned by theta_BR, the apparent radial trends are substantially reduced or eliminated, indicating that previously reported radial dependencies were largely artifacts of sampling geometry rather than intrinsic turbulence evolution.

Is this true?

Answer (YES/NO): NO